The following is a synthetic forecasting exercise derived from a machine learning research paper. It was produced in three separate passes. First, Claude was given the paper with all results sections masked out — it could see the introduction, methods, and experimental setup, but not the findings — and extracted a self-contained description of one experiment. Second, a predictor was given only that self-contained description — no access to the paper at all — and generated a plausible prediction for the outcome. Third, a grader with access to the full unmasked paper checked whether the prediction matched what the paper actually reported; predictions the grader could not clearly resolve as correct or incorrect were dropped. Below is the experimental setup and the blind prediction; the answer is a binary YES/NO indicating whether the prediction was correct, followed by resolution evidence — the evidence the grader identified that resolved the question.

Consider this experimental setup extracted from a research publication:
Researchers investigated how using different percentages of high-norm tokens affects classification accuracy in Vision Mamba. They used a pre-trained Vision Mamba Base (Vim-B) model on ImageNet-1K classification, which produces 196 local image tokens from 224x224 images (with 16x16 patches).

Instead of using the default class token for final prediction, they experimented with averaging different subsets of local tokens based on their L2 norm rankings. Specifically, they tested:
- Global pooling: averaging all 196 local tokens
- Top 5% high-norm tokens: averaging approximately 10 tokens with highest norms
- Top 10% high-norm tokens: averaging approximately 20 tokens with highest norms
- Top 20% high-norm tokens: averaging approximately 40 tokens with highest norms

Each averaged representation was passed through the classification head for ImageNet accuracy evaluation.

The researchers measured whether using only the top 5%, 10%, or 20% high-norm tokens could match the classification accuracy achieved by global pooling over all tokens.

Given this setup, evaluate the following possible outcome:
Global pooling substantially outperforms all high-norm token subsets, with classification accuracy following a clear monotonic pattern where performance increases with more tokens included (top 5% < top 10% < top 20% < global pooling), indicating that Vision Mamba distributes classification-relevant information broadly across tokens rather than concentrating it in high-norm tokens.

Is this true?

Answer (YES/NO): NO